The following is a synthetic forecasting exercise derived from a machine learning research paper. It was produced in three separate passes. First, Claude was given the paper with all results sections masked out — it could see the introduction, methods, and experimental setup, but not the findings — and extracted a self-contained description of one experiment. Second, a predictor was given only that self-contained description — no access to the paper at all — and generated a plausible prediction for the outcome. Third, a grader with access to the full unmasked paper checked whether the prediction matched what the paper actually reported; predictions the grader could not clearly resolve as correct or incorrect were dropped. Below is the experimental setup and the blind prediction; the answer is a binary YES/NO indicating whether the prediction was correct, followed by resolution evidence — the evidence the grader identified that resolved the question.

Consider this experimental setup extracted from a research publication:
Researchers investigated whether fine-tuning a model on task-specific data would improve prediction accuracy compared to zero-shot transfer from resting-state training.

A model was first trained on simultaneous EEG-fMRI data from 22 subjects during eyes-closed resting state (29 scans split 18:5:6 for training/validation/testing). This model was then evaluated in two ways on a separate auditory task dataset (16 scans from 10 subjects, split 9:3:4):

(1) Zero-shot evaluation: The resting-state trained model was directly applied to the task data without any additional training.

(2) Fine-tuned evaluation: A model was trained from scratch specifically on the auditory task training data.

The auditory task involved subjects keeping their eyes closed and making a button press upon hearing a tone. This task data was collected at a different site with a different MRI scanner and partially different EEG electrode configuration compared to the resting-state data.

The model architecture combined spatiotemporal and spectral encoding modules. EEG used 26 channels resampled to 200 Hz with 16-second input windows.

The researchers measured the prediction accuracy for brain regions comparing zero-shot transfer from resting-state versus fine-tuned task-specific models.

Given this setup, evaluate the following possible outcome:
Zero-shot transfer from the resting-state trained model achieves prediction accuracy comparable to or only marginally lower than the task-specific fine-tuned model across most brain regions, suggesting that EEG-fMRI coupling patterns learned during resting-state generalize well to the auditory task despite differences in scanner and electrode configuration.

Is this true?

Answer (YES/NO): YES